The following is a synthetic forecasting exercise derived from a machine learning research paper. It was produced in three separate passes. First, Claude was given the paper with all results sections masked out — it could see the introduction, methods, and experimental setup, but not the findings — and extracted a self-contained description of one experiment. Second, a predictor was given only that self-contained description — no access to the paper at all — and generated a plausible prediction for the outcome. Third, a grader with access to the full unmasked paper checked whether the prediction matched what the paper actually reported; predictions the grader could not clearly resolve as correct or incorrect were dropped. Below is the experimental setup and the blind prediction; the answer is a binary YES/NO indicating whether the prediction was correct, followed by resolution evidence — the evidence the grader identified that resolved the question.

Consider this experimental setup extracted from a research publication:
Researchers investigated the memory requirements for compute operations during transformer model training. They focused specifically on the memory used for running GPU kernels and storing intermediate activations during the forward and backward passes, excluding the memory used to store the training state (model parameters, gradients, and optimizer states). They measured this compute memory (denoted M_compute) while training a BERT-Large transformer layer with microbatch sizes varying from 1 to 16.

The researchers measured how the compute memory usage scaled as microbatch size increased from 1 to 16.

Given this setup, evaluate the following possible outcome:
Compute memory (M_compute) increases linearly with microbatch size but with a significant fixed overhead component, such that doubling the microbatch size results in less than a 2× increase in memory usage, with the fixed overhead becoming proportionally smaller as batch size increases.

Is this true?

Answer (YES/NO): YES